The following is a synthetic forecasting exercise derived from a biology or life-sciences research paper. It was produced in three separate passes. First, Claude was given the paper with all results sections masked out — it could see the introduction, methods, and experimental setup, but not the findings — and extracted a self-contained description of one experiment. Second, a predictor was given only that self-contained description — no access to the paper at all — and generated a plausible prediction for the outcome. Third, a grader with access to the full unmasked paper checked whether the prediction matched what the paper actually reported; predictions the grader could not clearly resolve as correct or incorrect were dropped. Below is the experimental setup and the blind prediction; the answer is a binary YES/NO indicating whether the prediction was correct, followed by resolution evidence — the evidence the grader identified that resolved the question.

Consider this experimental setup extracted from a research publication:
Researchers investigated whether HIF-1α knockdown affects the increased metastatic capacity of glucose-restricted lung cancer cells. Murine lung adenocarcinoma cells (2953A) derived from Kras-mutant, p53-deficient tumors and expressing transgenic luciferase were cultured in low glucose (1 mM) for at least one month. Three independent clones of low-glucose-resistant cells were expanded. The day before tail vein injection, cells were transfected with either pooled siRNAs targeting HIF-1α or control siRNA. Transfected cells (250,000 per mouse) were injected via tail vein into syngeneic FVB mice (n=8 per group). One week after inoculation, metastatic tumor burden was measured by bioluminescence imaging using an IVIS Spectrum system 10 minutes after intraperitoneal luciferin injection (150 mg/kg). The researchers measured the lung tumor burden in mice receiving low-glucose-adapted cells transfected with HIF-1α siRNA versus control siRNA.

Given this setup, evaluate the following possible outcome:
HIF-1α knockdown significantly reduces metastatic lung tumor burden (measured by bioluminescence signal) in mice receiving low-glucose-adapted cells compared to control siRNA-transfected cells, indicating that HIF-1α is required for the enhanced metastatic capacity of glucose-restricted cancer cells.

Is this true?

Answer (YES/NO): YES